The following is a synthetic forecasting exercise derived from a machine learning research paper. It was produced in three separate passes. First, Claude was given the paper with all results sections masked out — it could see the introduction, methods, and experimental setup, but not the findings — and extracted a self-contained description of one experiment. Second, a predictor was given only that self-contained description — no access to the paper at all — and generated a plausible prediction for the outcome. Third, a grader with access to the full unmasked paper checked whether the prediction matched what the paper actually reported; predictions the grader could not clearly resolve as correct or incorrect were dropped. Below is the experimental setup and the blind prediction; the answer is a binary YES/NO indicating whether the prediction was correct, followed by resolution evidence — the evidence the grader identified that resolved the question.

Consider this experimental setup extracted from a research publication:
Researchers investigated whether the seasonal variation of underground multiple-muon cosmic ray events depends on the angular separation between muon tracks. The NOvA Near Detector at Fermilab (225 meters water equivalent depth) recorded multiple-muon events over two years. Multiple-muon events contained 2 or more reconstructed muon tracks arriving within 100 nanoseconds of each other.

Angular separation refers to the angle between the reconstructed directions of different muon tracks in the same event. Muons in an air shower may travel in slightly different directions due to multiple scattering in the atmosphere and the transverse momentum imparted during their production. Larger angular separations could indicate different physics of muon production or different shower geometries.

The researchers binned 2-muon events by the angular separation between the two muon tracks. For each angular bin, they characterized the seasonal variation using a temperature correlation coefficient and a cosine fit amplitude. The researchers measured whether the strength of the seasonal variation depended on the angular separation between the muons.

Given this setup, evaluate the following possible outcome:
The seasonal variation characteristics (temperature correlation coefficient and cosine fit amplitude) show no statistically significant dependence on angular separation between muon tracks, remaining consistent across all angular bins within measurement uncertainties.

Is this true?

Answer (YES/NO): YES